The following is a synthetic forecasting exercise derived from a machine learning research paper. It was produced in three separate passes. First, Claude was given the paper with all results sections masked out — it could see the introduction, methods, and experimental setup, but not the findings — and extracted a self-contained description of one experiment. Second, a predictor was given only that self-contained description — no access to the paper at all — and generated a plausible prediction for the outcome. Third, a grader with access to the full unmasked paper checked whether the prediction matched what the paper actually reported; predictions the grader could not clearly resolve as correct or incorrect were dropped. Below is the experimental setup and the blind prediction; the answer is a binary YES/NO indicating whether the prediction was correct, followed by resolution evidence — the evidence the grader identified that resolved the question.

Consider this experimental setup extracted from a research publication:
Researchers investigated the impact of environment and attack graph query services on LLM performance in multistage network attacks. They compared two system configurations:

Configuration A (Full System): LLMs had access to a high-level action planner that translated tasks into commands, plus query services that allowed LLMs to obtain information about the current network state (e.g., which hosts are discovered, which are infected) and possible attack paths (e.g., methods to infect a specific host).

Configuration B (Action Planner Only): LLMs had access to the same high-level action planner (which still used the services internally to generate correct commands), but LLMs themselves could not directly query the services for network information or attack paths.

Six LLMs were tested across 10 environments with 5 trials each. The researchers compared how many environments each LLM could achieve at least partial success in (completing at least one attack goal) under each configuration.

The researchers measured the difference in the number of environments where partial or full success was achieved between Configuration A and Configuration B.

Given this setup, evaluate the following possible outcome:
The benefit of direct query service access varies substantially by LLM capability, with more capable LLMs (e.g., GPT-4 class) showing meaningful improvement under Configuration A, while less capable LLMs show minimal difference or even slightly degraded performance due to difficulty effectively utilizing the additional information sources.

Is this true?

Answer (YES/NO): NO